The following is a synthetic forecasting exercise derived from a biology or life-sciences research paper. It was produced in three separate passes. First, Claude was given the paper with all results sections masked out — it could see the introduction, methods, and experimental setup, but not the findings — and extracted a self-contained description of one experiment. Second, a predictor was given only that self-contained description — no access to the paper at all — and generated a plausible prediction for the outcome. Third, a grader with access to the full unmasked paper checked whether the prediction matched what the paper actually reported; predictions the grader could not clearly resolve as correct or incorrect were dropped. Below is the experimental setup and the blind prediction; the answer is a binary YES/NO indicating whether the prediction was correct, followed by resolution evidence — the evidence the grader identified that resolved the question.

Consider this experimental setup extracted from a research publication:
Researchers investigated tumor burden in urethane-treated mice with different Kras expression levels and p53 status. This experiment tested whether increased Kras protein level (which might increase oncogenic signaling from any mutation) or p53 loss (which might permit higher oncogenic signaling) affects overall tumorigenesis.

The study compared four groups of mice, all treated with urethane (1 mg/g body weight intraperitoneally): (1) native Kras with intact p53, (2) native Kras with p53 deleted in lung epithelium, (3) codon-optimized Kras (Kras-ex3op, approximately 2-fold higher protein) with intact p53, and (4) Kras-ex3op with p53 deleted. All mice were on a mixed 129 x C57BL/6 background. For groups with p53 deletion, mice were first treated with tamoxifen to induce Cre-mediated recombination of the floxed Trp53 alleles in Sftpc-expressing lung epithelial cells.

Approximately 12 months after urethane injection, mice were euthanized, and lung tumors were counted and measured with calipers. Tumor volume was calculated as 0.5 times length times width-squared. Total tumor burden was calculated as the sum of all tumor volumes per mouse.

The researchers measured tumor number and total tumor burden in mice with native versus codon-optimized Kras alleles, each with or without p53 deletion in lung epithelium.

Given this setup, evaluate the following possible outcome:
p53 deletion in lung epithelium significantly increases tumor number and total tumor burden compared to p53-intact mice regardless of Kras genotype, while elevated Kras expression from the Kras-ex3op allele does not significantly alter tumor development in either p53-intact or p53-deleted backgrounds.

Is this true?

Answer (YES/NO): NO